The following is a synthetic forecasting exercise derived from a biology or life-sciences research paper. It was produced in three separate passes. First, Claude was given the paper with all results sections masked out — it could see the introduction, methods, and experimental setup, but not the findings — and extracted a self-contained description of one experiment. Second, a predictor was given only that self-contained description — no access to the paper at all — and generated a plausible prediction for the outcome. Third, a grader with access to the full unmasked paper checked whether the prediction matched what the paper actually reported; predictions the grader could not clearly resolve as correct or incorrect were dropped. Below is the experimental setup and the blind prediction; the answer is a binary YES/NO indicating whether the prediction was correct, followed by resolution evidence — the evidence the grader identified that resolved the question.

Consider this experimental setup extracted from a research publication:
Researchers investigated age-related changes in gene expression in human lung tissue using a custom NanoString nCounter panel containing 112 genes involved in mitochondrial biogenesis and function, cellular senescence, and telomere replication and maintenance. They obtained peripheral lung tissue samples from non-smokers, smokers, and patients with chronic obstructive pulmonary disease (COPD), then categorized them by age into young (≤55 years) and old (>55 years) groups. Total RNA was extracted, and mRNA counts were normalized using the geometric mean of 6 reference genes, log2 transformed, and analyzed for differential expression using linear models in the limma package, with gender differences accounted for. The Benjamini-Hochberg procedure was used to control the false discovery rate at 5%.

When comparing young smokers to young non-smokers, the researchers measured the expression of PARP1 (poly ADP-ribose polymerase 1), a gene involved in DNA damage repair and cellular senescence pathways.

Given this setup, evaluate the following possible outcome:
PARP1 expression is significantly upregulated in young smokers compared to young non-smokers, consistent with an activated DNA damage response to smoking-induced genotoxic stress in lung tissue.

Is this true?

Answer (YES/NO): YES